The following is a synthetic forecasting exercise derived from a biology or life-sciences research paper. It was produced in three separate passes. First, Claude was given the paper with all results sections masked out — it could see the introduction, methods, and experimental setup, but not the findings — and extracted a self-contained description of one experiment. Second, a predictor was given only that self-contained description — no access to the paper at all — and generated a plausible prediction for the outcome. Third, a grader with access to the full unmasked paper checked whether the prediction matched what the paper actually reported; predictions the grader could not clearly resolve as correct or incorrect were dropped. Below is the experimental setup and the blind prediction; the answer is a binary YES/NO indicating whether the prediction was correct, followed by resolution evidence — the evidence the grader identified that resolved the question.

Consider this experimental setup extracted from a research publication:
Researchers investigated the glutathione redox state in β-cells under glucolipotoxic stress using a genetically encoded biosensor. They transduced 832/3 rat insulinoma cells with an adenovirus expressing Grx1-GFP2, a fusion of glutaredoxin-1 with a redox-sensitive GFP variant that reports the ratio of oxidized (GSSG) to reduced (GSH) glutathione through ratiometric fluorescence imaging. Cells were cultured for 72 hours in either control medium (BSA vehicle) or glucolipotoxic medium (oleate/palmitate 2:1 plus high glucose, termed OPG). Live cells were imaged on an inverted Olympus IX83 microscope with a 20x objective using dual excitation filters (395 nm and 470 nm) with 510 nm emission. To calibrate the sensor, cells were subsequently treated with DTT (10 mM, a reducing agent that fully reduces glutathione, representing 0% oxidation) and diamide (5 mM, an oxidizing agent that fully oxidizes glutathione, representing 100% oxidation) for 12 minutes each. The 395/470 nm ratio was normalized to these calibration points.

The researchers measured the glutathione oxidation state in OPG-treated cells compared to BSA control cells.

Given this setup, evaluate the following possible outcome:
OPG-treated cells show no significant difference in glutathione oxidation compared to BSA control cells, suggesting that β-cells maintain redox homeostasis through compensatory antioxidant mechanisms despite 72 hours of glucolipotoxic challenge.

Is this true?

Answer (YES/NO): NO